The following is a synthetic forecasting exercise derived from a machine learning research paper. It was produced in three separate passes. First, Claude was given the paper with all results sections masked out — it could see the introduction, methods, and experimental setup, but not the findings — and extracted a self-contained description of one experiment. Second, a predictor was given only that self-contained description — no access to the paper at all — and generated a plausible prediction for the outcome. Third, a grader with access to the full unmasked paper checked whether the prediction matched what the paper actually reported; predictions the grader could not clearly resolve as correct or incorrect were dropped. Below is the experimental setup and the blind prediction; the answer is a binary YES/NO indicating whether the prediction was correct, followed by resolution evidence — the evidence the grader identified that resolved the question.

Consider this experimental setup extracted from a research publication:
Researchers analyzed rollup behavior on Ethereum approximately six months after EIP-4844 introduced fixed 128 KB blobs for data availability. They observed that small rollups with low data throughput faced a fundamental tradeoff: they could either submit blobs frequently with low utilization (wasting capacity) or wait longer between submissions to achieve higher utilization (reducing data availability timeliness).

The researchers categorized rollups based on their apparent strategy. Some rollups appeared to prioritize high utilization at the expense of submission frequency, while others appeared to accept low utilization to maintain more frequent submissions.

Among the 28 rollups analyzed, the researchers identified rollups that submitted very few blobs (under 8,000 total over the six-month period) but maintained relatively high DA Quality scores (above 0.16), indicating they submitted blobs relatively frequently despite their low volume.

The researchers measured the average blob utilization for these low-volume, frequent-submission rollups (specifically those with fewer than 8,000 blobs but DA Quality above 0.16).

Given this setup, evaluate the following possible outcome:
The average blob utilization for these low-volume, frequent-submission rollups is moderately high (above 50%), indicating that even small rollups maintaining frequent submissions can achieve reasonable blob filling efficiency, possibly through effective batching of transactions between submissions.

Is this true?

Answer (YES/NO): NO